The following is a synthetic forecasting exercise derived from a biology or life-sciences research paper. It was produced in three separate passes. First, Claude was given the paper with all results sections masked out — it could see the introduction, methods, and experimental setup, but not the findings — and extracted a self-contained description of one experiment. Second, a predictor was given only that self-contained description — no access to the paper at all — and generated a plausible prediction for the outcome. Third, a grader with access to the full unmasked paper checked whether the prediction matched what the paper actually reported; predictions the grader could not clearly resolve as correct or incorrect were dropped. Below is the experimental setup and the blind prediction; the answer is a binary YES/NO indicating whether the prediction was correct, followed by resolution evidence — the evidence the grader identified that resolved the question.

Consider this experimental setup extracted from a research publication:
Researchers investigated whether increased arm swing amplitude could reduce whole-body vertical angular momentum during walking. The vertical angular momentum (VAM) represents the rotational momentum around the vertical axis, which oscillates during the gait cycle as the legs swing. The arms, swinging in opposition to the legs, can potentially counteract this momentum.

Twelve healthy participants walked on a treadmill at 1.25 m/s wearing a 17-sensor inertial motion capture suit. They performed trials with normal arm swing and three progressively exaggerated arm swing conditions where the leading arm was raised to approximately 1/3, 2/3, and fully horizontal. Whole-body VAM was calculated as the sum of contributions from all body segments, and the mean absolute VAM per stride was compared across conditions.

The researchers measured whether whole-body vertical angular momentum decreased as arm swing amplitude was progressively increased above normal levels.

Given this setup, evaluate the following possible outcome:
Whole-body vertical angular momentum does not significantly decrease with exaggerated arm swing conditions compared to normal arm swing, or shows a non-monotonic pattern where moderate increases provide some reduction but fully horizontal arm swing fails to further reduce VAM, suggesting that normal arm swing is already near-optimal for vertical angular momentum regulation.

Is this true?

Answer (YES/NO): YES